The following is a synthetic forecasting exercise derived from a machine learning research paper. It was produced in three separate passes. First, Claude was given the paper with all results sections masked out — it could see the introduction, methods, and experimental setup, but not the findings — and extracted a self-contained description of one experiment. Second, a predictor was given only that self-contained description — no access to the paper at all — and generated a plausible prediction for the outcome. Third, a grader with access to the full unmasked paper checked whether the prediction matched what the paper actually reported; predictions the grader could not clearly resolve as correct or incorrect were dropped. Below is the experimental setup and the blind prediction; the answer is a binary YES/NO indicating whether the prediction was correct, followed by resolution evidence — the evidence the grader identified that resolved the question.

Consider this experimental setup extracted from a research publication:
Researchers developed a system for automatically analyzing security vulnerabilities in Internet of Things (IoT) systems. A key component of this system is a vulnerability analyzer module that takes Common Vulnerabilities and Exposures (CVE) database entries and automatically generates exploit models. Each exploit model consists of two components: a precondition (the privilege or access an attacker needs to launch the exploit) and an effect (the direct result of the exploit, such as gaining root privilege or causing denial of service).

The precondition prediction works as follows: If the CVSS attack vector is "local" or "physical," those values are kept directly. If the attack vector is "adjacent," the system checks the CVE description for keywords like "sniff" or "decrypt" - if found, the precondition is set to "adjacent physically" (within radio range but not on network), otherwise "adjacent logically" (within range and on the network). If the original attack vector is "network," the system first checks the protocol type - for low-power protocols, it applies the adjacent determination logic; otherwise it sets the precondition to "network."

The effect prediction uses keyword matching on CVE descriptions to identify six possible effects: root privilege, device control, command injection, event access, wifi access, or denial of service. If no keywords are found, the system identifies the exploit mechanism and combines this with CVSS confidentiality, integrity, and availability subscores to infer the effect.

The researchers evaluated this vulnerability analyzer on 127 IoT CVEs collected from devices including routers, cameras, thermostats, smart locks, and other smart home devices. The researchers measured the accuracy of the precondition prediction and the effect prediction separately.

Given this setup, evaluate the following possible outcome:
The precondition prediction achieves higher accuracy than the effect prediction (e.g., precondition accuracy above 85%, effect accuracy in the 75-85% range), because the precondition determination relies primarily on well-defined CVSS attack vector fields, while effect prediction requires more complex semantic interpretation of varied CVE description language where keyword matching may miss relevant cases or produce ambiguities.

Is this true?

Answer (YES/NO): NO